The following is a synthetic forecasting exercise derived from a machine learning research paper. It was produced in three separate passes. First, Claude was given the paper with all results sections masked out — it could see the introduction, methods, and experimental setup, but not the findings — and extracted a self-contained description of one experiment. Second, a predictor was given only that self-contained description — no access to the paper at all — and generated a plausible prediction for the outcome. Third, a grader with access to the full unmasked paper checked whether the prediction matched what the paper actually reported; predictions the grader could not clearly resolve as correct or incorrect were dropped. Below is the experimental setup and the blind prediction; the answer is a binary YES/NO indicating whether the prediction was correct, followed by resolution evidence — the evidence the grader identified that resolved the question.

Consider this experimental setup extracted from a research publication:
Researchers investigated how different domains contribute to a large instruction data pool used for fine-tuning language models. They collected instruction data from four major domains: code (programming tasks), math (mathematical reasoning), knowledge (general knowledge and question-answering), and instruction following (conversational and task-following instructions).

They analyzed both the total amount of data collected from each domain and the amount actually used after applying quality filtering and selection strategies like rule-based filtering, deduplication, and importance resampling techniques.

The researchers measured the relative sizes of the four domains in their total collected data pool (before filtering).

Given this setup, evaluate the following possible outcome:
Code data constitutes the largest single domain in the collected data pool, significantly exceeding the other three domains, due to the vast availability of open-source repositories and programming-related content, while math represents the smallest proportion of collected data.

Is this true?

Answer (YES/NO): NO